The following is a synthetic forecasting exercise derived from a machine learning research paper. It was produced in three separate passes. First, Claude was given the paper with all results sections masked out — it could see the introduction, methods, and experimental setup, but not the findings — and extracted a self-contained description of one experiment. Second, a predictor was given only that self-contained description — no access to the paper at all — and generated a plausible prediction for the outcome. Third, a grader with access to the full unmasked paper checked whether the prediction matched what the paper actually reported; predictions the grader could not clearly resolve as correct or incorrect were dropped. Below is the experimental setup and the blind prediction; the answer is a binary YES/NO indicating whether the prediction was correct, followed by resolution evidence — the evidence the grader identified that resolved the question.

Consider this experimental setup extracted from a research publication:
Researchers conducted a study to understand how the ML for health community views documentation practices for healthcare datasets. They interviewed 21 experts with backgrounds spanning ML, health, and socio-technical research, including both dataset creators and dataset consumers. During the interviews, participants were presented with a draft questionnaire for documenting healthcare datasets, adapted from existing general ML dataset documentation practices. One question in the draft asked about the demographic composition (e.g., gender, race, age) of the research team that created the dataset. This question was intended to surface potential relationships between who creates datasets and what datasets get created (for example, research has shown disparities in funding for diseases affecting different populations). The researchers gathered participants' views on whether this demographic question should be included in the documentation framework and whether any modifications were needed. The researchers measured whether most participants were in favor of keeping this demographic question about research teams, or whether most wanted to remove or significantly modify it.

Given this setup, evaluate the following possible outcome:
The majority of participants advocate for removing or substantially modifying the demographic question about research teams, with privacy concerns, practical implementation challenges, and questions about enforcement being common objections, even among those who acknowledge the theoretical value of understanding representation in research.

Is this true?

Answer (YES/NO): NO